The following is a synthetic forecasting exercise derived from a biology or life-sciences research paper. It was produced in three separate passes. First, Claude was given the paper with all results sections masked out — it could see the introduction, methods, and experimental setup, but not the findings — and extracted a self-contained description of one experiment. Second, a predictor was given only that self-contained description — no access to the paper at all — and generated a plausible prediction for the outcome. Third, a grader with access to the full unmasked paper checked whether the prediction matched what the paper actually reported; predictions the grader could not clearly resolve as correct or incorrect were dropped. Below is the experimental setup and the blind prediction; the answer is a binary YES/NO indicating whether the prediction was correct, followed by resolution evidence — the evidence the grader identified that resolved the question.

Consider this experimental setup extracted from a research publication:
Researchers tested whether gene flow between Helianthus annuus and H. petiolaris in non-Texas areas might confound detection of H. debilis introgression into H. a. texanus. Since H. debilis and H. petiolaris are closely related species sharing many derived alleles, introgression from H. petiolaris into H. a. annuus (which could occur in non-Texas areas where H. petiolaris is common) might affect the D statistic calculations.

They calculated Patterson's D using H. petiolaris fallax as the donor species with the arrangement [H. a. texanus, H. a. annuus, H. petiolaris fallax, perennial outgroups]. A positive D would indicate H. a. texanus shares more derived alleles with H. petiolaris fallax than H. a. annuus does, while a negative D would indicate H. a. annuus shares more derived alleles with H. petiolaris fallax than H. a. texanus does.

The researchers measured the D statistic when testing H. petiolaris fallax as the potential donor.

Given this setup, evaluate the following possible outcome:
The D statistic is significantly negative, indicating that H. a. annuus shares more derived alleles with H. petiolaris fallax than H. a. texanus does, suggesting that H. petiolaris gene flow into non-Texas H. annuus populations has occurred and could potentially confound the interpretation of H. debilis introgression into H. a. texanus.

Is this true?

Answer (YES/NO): YES